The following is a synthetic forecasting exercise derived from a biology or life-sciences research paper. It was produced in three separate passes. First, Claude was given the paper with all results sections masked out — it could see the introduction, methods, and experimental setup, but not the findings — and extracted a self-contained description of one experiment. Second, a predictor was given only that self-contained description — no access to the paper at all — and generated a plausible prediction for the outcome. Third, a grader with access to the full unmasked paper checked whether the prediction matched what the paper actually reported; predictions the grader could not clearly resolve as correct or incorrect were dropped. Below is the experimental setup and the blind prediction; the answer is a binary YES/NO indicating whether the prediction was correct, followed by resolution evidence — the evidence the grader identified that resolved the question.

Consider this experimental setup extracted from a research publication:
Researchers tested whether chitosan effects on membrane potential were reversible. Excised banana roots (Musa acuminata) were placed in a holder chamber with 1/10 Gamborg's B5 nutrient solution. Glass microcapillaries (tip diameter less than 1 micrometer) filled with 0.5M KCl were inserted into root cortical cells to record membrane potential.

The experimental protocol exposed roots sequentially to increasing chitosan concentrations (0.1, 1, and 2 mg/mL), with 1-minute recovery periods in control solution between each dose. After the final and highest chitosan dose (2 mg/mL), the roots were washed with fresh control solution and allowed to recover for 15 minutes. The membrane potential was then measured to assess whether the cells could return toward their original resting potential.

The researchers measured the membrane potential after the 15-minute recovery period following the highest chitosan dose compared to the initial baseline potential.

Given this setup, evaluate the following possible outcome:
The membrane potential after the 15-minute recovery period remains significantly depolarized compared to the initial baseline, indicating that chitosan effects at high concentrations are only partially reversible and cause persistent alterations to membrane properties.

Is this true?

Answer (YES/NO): NO